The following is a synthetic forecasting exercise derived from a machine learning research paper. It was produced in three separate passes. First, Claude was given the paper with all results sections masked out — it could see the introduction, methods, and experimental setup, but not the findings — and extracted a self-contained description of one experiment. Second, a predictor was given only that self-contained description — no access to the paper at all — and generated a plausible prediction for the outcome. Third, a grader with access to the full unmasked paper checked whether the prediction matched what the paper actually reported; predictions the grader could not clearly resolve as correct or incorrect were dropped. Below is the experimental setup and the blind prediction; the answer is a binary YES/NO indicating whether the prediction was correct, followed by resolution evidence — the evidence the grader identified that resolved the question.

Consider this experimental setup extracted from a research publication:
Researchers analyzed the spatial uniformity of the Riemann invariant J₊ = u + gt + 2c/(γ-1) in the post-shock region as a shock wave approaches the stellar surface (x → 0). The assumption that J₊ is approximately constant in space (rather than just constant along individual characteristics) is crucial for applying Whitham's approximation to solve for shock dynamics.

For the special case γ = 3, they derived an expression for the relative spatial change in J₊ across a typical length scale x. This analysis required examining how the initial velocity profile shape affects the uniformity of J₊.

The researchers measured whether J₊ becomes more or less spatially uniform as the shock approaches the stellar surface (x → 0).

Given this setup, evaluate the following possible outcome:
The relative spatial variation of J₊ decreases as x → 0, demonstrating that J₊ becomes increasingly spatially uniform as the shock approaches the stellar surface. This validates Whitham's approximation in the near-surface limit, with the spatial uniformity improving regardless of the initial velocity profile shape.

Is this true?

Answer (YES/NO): NO